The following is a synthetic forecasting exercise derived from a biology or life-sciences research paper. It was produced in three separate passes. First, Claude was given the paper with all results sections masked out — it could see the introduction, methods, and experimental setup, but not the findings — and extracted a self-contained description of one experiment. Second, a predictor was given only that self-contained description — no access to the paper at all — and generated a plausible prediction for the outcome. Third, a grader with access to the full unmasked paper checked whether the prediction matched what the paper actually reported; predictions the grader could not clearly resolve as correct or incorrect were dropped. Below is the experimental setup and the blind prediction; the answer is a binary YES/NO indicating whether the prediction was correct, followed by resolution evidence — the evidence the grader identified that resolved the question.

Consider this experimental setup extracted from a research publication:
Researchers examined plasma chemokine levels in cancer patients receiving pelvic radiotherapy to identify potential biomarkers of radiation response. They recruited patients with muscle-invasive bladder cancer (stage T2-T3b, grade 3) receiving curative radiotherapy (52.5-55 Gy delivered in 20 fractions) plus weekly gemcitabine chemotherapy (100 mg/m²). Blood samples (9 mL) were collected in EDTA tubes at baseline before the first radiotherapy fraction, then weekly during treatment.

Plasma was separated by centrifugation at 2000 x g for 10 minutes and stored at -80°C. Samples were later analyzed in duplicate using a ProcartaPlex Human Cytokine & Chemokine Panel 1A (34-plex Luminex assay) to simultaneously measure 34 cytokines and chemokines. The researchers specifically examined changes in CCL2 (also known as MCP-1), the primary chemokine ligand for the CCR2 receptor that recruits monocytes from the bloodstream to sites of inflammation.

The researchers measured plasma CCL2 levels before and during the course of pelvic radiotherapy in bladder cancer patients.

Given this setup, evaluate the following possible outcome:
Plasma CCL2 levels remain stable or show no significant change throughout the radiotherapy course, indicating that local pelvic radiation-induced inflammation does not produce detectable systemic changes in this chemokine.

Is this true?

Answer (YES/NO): NO